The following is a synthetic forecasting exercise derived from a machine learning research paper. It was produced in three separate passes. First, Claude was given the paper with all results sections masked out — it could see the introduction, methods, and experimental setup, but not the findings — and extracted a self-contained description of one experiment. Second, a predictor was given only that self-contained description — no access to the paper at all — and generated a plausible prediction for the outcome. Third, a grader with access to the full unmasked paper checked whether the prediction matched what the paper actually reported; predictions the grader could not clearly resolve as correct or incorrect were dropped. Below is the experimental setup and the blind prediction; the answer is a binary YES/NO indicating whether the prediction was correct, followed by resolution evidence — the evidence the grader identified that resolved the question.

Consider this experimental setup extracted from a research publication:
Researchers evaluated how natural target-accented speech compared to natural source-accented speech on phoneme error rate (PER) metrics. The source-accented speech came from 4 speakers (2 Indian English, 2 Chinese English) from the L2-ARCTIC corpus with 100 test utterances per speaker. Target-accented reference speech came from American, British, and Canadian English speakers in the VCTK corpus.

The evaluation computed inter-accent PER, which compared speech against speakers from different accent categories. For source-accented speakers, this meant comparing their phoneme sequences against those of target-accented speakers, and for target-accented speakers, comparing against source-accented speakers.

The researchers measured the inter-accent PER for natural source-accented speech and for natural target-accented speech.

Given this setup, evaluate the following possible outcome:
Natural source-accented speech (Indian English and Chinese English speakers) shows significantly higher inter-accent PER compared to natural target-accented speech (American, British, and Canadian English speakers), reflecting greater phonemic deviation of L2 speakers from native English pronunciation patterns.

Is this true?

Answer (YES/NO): NO